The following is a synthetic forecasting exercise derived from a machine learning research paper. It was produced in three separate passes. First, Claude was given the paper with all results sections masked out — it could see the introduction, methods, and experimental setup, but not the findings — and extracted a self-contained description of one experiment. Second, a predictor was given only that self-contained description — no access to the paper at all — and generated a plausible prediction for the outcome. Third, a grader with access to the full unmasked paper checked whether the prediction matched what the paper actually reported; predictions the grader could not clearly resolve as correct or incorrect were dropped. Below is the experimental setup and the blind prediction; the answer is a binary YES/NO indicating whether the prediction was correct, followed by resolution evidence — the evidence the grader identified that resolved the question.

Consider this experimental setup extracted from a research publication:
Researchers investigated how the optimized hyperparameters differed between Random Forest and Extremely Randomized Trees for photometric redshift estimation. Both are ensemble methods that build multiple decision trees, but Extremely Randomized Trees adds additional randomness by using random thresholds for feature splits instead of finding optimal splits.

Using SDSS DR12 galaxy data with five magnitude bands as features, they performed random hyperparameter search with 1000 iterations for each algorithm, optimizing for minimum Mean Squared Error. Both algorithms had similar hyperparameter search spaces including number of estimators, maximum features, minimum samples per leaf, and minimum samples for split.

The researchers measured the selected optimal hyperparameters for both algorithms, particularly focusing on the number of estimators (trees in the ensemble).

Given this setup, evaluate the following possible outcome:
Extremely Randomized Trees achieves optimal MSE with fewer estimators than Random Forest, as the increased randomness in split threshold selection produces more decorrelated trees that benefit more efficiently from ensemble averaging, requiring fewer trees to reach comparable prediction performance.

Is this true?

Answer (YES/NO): NO